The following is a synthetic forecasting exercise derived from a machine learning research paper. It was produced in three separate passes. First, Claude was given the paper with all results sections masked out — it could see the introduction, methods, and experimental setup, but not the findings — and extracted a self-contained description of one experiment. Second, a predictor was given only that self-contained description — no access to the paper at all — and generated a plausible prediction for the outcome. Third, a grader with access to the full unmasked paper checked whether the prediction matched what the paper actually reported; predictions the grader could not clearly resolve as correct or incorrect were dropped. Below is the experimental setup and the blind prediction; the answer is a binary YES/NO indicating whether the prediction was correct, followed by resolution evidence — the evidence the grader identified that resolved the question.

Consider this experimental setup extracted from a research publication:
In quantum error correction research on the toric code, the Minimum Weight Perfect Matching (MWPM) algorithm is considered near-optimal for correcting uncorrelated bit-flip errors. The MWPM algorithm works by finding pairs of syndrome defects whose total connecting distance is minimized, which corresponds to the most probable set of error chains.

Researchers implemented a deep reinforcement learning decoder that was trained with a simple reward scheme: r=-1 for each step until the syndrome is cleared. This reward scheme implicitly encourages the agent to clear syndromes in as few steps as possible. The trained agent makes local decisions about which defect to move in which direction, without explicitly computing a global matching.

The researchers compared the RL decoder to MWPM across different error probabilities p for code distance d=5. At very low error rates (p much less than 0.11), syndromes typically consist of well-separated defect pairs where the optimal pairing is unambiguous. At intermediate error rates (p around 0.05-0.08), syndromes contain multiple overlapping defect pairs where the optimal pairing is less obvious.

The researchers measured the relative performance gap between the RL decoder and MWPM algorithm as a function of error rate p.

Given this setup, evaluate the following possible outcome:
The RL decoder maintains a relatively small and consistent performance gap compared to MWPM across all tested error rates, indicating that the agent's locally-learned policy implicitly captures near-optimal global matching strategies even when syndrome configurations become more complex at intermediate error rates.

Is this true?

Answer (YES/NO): NO